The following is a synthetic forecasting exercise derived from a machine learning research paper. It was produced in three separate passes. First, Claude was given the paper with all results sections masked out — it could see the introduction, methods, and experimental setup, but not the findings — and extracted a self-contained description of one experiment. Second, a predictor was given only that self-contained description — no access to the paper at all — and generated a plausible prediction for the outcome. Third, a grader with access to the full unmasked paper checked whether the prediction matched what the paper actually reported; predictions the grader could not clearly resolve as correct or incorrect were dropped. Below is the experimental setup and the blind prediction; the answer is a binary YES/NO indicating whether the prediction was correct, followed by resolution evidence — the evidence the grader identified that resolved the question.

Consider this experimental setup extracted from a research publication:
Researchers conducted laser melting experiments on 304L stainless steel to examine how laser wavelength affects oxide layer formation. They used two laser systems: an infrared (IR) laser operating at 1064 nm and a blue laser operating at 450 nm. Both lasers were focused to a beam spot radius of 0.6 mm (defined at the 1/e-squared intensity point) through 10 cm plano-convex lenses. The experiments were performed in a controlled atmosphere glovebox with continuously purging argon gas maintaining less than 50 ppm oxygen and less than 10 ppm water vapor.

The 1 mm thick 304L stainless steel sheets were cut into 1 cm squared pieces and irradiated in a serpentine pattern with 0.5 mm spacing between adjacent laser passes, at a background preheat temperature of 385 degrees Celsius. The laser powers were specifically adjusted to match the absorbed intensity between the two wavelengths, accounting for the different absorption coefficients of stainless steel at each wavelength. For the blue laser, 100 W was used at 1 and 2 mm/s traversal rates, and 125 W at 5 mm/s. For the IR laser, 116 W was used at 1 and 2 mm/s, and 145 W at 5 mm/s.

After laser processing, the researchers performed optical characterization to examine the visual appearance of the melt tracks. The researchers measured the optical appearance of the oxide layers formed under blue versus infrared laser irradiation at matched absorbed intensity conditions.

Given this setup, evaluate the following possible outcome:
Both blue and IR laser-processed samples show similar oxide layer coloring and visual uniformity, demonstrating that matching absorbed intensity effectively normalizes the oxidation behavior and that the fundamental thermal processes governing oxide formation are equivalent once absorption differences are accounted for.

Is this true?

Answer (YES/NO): NO